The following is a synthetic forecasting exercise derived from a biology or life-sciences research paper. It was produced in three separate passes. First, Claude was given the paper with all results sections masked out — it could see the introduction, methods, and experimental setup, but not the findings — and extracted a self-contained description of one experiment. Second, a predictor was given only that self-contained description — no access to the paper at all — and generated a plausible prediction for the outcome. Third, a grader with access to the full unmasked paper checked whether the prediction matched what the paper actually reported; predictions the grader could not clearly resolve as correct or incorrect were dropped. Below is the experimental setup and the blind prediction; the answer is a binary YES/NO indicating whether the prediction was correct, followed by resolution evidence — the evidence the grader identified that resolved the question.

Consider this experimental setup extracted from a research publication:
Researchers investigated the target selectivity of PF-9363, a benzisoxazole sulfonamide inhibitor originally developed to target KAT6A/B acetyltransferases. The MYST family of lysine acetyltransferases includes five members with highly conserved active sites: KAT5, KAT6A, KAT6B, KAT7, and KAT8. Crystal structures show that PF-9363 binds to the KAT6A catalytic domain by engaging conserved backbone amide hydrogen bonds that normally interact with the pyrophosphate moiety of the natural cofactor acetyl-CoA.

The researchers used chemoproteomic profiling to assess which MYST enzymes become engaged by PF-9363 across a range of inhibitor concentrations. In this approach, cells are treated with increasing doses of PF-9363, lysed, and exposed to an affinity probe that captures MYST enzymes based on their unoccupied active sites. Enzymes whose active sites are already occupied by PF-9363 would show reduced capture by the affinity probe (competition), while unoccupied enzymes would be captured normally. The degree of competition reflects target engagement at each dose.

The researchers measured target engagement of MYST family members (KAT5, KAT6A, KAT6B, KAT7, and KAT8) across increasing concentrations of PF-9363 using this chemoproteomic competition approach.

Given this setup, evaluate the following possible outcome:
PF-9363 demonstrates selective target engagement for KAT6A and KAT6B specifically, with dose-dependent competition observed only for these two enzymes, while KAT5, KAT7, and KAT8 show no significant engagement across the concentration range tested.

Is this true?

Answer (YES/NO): NO